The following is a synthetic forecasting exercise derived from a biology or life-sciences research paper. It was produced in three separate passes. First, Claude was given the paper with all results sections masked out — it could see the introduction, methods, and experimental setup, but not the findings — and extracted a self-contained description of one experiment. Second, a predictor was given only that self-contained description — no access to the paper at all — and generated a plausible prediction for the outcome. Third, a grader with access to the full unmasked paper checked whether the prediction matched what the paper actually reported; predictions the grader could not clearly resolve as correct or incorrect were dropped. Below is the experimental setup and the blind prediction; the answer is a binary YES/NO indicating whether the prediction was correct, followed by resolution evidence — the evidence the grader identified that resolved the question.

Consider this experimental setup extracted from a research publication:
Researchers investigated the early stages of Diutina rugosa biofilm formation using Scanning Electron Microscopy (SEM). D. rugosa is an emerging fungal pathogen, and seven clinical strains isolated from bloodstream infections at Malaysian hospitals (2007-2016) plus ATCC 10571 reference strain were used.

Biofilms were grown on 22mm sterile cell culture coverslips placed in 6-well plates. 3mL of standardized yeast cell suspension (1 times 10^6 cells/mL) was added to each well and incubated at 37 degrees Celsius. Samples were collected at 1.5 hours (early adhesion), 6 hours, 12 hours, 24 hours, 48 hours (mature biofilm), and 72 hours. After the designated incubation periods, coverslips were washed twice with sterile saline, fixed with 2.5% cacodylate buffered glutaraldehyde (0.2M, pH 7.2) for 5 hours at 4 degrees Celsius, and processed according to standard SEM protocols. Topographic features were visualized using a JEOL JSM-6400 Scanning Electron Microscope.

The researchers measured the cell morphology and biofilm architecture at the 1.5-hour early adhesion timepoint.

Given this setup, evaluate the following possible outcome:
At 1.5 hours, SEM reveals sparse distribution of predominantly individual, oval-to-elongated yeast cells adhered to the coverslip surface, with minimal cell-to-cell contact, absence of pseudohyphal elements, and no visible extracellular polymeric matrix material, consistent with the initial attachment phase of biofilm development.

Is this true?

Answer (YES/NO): NO